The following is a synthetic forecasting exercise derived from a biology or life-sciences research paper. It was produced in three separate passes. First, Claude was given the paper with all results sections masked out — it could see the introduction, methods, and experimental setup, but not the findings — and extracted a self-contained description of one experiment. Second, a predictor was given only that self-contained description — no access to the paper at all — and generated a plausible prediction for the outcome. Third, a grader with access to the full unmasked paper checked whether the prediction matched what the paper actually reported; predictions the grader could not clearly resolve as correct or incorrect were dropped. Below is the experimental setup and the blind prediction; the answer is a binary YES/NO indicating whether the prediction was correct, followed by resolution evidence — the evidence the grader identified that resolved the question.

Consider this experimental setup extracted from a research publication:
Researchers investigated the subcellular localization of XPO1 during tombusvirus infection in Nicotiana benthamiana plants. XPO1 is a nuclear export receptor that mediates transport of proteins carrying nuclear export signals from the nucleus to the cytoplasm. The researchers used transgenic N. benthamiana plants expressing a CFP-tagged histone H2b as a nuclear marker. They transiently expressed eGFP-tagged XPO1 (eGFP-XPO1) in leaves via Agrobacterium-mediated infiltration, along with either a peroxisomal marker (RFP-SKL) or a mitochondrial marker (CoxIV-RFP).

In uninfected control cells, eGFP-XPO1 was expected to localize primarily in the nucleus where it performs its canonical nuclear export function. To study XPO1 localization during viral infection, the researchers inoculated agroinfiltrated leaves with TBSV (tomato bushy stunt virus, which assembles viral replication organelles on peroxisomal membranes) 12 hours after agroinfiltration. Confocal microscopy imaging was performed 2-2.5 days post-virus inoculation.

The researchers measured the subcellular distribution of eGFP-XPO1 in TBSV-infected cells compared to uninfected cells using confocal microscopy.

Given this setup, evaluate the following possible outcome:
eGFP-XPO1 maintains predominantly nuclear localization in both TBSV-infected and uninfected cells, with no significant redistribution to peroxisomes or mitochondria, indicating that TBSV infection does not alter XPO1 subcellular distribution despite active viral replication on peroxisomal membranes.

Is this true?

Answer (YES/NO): NO